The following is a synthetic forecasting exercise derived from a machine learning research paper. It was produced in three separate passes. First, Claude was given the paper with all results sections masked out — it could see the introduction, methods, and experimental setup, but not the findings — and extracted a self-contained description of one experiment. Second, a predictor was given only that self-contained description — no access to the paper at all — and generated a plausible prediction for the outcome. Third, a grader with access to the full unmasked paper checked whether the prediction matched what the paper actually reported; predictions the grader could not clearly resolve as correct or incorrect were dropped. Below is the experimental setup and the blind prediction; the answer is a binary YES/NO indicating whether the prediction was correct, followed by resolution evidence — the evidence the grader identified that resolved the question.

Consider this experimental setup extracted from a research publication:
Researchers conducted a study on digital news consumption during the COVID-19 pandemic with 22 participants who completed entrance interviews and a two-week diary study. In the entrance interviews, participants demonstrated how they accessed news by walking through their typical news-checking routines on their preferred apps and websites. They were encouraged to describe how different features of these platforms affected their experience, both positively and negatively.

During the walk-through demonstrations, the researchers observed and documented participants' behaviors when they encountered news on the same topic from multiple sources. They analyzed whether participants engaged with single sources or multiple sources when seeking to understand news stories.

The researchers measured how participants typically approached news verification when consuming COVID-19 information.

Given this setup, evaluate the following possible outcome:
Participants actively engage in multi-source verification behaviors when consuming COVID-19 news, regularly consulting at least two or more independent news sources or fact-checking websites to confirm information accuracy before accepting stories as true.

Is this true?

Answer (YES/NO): NO